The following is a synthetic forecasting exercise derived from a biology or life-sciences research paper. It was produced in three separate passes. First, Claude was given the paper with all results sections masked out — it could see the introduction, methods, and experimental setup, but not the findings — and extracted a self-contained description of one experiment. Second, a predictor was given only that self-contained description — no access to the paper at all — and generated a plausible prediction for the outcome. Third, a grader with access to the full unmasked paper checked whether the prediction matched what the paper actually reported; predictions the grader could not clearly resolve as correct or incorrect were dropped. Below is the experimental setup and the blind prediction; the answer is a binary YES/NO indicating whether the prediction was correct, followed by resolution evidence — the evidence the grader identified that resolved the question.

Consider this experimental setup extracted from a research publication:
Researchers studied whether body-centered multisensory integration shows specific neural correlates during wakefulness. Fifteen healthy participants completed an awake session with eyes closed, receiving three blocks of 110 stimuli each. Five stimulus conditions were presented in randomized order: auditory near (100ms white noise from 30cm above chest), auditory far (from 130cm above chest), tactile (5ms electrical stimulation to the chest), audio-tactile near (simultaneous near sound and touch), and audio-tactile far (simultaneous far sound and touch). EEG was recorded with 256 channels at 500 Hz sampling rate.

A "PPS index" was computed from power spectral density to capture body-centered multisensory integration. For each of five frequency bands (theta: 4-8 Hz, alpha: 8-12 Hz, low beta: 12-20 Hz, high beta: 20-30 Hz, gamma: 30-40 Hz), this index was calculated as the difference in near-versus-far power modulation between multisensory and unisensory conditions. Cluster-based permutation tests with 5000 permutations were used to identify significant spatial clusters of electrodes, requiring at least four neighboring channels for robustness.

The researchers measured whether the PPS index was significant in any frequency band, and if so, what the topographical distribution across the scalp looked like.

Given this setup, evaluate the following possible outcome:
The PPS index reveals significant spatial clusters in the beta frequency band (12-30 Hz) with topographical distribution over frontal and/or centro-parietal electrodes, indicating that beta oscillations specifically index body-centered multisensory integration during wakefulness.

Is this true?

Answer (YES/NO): NO